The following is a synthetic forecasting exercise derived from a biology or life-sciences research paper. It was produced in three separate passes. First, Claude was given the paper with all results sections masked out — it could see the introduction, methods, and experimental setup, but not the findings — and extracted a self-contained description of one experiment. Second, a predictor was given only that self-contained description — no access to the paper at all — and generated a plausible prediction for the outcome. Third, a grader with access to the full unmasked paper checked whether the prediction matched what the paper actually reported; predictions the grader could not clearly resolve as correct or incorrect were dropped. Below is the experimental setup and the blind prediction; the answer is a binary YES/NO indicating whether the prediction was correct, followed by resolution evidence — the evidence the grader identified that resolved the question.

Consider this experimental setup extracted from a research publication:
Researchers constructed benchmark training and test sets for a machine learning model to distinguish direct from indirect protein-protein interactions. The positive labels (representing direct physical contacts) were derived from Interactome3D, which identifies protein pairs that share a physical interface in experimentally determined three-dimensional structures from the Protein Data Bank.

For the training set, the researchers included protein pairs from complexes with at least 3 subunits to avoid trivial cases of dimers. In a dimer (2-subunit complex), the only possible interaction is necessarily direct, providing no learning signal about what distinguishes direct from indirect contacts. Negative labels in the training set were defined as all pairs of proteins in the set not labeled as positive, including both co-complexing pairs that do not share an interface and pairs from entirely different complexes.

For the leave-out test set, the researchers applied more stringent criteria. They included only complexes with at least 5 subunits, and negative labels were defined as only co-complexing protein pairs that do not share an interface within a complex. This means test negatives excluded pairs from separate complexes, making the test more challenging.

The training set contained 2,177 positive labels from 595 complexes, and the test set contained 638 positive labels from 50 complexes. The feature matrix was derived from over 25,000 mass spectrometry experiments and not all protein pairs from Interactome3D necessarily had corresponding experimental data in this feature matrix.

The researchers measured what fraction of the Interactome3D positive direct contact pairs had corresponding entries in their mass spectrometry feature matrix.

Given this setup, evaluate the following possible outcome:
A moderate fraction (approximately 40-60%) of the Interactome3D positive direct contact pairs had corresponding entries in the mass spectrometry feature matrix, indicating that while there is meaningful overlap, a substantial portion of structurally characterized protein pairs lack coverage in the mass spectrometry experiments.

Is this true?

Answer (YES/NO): NO